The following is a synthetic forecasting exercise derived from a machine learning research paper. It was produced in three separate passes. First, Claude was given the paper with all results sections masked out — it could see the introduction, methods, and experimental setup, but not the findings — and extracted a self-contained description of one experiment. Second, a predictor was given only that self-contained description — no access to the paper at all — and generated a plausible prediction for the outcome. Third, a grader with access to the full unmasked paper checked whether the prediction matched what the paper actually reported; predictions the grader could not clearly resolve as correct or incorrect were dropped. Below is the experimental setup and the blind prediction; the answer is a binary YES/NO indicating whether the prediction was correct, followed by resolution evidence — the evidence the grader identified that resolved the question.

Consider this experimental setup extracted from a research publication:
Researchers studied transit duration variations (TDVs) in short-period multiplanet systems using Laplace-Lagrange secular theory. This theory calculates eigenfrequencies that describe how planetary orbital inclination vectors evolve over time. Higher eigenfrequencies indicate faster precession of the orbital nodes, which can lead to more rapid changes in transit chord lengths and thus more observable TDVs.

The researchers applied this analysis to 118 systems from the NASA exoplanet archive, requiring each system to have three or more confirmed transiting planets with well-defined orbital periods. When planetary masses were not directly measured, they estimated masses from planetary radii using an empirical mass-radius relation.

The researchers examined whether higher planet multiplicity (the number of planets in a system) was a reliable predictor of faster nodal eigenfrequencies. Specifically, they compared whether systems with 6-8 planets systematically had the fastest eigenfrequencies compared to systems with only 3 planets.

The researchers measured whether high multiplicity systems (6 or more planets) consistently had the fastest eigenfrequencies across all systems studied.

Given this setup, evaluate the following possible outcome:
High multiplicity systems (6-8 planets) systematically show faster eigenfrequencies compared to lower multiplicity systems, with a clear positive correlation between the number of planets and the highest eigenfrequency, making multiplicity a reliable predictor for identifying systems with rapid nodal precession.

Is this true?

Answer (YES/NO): NO